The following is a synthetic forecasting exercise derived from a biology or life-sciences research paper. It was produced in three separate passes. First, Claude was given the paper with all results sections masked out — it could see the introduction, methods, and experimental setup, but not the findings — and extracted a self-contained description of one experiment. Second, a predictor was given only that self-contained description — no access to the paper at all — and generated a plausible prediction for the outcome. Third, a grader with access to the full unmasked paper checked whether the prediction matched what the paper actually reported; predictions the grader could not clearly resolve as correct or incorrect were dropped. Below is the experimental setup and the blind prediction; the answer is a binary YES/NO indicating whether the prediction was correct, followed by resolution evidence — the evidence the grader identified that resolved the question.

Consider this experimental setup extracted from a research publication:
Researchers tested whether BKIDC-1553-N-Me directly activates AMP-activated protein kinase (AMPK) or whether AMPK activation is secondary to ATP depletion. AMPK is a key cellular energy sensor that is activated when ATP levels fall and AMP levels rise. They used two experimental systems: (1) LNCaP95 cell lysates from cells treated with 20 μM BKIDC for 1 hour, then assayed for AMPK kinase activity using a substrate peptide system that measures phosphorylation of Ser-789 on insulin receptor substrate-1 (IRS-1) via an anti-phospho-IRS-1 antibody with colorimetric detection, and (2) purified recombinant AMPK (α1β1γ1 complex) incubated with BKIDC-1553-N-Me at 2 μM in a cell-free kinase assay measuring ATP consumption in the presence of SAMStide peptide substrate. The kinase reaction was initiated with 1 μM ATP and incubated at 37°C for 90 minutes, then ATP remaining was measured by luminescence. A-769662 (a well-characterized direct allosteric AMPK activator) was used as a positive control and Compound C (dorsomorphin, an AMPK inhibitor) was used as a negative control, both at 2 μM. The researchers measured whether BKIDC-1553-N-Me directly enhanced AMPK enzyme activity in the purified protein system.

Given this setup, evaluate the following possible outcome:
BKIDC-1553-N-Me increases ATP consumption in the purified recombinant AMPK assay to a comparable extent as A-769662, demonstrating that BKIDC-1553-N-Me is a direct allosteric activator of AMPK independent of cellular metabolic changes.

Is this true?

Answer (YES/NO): NO